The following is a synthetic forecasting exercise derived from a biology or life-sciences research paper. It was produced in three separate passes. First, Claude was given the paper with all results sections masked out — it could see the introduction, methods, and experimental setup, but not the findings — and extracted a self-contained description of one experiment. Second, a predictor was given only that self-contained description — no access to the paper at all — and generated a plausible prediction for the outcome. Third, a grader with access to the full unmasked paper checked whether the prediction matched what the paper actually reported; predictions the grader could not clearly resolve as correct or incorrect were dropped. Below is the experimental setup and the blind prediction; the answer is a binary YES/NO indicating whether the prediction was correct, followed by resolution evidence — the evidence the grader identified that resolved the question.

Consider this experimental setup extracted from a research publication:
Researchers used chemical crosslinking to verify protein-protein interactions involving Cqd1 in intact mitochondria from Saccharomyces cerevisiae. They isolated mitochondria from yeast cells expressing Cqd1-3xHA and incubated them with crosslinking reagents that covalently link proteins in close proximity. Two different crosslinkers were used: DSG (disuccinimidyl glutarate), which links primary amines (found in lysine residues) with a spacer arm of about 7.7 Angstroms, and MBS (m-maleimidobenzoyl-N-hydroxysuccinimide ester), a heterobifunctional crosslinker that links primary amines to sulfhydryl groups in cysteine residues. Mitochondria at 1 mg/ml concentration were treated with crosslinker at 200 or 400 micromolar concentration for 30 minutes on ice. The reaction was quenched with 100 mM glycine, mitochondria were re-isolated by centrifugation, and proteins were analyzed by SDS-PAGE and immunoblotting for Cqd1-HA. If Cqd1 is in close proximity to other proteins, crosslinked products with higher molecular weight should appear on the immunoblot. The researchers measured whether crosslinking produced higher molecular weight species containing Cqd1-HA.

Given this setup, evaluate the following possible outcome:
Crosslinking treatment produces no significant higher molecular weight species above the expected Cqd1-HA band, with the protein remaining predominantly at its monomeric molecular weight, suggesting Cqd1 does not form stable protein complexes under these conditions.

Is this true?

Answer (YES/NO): NO